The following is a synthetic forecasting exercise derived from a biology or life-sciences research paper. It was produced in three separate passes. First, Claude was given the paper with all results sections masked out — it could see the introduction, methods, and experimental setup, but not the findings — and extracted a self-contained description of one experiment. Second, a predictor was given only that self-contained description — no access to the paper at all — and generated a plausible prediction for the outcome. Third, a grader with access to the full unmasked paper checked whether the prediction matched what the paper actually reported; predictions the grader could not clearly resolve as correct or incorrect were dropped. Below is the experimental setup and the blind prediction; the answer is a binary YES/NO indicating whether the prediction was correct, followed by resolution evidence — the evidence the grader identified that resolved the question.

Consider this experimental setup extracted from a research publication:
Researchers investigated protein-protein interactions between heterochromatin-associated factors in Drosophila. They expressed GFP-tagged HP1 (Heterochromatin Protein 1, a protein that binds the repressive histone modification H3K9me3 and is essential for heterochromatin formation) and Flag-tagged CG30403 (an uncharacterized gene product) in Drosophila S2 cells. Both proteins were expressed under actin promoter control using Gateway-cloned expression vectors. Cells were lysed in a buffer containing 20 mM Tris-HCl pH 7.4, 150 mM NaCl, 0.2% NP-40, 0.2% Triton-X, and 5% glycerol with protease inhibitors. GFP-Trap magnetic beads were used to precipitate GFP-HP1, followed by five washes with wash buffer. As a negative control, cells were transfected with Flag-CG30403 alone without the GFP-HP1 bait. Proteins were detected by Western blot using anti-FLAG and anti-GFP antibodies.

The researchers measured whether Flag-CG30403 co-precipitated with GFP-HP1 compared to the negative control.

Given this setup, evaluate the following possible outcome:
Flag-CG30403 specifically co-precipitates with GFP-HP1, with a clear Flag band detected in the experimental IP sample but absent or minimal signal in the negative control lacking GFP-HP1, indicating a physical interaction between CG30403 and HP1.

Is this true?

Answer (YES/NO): YES